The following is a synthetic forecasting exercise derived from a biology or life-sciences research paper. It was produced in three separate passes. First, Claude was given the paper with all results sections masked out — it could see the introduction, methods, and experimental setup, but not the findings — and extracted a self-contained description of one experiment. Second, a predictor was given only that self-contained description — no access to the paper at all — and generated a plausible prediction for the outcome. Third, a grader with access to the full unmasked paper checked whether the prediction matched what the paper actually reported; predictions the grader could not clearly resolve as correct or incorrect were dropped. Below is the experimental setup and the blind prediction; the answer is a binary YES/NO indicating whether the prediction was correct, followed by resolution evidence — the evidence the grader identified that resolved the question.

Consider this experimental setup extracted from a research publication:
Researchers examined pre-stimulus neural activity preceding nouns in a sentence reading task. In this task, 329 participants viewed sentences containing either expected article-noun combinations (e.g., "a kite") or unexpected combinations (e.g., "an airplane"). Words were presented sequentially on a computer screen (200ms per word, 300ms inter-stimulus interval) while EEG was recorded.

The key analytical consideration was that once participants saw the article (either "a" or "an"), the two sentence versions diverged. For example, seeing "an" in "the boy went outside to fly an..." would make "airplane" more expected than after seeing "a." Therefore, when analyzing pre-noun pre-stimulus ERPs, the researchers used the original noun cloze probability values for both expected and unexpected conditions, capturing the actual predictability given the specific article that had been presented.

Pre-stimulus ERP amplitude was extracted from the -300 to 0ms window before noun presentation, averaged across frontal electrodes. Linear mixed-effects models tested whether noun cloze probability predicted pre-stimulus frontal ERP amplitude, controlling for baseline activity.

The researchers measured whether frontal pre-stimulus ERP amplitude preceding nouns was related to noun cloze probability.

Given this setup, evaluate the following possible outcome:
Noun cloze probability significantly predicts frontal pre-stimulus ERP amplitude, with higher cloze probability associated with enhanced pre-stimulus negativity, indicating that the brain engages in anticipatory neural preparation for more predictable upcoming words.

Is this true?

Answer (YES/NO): NO